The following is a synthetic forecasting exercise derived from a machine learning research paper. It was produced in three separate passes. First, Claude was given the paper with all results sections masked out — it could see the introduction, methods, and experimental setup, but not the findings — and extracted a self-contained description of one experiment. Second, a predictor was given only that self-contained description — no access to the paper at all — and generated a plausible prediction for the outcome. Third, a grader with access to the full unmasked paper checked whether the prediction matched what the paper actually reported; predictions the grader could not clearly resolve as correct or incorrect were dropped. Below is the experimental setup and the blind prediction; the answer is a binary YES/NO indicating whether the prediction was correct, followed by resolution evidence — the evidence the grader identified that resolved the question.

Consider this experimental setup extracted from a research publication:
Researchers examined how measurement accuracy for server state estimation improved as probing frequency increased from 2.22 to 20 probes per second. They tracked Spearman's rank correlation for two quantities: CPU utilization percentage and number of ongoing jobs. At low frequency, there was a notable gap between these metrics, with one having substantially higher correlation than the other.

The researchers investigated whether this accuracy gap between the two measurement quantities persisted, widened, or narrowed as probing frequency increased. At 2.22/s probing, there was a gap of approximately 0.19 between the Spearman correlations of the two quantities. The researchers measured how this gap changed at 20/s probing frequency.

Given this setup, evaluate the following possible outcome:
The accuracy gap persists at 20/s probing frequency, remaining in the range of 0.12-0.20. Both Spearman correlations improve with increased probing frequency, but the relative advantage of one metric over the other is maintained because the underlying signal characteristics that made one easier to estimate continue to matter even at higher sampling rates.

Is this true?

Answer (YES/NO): NO